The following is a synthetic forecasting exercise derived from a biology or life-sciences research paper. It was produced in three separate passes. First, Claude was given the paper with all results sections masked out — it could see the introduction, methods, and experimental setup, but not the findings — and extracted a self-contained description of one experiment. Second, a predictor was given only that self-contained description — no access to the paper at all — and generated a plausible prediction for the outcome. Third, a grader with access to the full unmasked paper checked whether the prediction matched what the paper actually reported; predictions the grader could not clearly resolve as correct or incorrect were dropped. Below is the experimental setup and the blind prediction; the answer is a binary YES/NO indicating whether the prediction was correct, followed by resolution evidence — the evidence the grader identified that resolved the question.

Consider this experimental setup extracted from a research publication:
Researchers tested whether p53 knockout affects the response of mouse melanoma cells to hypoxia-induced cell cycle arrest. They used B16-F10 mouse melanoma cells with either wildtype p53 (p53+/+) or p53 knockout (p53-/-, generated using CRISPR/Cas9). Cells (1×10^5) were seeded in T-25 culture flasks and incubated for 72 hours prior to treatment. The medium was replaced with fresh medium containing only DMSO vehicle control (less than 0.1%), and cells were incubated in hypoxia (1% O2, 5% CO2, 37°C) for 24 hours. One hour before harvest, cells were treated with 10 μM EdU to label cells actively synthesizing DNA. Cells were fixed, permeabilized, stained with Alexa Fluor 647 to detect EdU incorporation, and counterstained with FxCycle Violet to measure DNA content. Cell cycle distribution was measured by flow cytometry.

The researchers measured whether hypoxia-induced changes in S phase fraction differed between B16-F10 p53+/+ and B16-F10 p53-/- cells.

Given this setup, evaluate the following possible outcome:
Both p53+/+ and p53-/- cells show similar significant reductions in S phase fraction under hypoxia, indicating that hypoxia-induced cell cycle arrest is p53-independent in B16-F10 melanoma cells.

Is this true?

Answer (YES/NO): YES